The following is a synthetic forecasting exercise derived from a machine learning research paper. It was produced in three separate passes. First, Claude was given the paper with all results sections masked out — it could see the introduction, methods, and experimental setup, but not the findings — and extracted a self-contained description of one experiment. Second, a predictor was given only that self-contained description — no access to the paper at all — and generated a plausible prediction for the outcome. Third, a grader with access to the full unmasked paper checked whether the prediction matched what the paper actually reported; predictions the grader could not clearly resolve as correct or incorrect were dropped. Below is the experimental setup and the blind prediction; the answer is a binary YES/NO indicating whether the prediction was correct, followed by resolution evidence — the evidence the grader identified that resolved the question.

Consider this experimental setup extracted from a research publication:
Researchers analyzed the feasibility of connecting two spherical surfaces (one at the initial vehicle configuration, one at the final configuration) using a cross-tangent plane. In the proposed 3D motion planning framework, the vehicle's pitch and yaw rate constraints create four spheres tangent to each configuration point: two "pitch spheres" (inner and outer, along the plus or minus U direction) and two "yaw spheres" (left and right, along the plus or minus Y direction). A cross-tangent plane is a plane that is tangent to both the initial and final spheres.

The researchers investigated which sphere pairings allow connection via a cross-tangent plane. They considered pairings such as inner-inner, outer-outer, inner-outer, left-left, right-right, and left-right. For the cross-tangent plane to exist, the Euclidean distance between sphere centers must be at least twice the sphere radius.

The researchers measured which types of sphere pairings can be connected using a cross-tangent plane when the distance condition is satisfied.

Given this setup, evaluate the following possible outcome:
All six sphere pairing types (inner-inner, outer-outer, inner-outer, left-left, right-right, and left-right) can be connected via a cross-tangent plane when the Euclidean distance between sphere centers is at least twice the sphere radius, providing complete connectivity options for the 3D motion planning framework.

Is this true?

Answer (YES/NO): NO